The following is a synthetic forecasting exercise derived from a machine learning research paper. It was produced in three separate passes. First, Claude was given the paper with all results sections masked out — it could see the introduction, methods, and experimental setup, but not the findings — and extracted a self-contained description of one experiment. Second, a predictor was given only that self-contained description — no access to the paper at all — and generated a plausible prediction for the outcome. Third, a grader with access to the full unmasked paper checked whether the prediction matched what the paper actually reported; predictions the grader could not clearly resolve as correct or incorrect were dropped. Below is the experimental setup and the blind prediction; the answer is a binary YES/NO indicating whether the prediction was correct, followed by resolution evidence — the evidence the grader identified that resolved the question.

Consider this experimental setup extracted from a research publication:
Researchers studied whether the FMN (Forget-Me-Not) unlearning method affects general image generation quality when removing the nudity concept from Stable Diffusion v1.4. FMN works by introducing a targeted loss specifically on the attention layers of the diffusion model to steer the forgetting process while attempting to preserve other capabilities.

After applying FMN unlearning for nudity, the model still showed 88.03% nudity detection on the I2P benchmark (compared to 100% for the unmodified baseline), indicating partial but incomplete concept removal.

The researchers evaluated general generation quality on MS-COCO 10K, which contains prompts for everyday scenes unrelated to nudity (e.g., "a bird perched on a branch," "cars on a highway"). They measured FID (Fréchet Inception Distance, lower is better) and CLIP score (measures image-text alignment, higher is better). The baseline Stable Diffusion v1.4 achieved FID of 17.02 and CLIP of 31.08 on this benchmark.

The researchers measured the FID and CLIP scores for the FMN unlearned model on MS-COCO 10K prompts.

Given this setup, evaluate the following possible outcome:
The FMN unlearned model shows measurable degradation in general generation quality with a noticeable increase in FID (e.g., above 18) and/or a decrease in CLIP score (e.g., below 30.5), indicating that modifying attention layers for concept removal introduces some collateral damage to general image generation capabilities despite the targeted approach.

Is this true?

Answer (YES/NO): NO